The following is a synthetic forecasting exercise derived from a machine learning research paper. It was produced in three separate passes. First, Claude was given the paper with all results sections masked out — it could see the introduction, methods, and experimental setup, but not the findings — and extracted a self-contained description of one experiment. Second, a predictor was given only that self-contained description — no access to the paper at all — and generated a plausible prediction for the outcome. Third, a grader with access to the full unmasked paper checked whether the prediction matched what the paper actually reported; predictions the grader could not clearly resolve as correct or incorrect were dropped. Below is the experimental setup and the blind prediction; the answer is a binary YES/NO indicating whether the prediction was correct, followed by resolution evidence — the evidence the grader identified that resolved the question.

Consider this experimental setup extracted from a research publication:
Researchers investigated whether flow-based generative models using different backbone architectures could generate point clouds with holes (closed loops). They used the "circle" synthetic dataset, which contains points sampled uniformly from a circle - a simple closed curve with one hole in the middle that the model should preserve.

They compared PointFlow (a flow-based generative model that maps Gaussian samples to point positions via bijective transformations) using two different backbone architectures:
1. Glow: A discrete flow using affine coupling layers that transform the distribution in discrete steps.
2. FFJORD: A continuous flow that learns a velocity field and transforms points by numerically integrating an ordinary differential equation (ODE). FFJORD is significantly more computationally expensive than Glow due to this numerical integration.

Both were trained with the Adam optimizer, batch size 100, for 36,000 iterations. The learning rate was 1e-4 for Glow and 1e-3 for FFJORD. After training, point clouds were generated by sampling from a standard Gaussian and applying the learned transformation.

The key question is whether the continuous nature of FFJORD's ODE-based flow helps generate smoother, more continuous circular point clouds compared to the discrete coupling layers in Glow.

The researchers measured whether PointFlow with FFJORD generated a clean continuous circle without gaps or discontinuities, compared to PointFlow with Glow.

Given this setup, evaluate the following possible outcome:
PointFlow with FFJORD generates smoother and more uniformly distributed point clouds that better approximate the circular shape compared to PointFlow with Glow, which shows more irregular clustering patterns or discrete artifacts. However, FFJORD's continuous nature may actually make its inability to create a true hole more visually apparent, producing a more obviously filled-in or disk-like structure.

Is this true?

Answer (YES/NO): NO